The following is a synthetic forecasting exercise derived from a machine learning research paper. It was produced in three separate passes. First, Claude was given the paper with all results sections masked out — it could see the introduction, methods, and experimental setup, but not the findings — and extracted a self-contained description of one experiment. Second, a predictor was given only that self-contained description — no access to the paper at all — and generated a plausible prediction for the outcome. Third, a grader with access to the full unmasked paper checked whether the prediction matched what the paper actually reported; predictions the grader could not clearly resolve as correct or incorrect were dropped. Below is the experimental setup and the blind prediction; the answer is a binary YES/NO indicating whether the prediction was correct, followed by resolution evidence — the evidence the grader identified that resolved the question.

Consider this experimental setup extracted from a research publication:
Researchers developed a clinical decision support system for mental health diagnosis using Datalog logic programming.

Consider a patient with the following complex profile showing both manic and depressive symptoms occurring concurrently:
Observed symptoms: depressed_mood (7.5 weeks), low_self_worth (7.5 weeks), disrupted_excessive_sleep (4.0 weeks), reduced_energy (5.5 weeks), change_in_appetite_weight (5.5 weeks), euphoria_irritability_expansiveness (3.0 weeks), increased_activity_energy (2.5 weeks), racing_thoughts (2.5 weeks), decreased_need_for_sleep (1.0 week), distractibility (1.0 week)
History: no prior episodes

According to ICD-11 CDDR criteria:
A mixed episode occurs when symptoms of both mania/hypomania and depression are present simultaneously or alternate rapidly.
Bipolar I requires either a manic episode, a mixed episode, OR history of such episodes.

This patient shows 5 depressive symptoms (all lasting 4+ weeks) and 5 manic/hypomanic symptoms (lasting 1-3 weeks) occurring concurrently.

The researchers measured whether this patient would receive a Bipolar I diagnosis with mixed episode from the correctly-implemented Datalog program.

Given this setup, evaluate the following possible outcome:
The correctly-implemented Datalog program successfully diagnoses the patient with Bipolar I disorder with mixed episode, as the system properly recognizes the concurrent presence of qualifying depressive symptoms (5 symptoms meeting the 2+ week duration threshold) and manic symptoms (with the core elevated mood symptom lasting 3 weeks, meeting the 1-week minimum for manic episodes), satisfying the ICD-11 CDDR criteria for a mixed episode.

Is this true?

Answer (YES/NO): YES